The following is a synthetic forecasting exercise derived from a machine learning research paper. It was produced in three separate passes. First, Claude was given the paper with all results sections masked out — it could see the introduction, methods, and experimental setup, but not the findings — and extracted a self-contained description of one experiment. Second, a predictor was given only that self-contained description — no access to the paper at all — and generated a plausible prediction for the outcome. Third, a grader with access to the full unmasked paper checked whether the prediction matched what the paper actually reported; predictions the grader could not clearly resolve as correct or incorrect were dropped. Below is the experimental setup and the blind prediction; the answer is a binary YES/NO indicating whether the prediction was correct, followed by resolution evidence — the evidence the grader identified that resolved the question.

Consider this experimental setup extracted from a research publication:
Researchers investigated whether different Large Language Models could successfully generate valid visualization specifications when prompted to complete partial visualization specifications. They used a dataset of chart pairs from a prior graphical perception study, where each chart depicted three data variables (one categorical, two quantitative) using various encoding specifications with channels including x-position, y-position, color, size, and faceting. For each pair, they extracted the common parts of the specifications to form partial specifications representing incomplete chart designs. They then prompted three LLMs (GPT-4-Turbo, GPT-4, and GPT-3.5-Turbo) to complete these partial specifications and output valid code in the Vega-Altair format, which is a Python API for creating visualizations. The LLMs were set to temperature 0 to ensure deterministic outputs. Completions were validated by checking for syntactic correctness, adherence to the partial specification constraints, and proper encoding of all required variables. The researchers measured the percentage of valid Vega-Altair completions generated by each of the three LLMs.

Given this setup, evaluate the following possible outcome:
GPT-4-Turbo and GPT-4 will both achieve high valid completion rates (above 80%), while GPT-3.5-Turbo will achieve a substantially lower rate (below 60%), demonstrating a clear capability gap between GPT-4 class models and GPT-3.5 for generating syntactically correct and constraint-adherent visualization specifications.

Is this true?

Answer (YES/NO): YES